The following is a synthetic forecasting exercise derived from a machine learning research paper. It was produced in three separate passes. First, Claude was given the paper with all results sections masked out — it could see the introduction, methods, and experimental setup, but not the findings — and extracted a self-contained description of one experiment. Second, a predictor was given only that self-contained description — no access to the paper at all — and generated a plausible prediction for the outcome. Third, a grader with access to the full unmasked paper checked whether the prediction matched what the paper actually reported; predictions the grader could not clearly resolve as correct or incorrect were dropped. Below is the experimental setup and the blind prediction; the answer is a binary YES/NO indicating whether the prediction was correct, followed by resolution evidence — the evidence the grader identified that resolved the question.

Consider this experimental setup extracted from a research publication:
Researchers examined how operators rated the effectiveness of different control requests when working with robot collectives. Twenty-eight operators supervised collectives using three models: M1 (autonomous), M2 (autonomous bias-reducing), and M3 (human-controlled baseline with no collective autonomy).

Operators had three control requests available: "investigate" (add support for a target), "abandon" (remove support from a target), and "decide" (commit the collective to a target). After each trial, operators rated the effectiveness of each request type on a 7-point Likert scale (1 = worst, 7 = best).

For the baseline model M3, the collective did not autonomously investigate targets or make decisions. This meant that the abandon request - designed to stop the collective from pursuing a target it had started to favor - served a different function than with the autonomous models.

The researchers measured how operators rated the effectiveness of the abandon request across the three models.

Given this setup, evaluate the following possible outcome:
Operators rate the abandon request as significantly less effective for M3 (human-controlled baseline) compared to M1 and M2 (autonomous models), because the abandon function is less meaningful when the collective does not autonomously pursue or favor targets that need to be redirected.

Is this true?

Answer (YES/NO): YES